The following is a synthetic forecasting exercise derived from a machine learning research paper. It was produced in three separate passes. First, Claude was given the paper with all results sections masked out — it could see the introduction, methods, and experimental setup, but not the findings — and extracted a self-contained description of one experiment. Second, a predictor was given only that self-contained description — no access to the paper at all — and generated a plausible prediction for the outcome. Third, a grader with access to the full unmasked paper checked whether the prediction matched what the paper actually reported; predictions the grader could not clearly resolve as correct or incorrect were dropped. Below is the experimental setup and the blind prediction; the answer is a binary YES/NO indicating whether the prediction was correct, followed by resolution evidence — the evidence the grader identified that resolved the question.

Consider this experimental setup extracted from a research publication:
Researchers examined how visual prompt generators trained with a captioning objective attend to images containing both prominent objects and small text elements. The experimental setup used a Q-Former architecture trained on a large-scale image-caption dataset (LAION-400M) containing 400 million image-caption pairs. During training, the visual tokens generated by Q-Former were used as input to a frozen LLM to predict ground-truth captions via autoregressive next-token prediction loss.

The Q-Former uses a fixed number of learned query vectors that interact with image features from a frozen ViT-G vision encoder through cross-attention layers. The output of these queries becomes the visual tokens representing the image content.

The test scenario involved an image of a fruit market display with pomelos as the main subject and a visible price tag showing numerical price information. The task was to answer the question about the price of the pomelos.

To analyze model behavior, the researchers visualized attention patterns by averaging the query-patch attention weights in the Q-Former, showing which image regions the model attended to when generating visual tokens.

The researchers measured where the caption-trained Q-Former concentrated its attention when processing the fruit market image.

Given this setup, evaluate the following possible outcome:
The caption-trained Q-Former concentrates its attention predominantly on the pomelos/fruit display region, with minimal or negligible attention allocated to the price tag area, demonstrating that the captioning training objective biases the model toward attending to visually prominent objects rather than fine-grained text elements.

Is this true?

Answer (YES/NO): YES